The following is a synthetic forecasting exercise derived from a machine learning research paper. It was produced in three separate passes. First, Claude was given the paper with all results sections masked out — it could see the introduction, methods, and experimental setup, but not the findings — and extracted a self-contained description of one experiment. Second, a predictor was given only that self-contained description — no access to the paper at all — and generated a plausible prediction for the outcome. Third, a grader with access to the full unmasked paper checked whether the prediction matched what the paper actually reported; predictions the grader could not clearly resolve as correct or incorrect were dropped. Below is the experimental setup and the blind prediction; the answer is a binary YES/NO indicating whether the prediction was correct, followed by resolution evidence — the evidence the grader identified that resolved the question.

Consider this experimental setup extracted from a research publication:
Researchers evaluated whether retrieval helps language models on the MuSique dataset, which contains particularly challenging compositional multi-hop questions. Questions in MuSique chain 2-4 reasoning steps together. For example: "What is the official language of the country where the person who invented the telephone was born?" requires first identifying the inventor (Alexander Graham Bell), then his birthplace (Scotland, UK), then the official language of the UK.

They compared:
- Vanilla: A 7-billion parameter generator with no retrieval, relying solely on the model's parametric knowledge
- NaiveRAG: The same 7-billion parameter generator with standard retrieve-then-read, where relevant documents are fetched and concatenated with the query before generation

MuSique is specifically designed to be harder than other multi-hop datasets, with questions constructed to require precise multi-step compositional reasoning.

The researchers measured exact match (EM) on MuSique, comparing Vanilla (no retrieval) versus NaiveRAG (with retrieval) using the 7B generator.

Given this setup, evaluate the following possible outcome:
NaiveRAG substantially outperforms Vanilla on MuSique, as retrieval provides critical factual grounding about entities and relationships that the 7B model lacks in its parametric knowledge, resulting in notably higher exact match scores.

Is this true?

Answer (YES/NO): NO